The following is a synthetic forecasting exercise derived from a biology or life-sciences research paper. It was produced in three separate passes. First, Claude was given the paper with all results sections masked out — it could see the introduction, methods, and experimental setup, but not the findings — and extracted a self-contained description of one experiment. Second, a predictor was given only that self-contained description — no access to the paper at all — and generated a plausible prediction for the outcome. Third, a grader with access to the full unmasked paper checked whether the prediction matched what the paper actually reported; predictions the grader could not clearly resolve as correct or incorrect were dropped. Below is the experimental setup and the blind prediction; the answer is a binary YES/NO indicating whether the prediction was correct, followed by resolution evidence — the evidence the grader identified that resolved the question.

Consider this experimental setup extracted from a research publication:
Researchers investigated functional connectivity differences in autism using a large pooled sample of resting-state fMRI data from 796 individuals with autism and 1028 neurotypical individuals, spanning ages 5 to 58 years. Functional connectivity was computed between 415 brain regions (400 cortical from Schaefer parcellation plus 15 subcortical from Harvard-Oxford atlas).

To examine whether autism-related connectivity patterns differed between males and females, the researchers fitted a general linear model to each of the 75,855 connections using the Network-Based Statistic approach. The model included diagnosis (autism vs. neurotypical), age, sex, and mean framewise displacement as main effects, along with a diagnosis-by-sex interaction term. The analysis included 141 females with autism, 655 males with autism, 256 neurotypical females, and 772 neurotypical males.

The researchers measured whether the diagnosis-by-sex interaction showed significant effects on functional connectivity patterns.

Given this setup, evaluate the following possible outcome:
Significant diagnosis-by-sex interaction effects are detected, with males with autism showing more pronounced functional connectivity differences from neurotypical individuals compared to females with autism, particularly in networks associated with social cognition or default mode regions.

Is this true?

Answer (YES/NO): NO